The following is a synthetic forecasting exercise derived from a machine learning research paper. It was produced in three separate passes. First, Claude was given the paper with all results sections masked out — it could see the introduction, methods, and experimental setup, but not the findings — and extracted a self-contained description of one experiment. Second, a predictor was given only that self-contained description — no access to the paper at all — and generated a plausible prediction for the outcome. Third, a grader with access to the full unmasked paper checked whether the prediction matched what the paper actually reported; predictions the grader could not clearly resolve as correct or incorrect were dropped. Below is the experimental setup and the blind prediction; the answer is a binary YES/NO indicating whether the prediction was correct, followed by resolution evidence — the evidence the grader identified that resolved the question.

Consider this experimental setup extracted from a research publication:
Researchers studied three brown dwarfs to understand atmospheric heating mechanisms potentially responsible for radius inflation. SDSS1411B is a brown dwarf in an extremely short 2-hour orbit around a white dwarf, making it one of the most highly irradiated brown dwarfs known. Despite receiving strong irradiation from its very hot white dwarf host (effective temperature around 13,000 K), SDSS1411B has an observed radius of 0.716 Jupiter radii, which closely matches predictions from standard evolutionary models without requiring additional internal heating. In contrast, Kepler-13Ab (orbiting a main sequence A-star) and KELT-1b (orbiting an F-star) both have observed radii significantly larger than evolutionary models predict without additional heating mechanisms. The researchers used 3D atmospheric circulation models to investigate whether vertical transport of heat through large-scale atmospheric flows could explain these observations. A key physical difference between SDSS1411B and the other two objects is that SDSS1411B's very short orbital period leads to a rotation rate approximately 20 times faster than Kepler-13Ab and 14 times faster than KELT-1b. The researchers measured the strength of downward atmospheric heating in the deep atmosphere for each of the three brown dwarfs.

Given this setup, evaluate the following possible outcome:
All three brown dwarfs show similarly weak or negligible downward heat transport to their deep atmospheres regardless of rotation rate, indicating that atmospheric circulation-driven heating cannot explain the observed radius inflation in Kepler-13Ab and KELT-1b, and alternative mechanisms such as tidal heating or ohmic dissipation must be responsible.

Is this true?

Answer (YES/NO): NO